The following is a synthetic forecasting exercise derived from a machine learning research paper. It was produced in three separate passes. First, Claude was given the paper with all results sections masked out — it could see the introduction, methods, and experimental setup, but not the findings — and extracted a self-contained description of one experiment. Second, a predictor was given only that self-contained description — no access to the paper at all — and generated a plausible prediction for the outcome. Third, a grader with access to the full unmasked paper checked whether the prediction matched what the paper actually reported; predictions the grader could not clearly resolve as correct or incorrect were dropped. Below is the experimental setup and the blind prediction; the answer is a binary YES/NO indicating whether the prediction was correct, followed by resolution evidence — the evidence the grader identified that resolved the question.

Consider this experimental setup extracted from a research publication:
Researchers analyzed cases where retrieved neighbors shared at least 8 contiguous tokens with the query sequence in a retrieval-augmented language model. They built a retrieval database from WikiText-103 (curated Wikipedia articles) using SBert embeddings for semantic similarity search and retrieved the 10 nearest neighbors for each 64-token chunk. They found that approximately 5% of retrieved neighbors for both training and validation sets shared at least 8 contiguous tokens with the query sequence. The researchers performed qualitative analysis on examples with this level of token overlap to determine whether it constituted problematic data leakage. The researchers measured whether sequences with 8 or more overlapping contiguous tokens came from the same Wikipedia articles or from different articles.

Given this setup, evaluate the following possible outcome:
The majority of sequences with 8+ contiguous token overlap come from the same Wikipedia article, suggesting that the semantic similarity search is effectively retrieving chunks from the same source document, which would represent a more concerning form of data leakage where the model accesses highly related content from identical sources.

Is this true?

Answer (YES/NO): NO